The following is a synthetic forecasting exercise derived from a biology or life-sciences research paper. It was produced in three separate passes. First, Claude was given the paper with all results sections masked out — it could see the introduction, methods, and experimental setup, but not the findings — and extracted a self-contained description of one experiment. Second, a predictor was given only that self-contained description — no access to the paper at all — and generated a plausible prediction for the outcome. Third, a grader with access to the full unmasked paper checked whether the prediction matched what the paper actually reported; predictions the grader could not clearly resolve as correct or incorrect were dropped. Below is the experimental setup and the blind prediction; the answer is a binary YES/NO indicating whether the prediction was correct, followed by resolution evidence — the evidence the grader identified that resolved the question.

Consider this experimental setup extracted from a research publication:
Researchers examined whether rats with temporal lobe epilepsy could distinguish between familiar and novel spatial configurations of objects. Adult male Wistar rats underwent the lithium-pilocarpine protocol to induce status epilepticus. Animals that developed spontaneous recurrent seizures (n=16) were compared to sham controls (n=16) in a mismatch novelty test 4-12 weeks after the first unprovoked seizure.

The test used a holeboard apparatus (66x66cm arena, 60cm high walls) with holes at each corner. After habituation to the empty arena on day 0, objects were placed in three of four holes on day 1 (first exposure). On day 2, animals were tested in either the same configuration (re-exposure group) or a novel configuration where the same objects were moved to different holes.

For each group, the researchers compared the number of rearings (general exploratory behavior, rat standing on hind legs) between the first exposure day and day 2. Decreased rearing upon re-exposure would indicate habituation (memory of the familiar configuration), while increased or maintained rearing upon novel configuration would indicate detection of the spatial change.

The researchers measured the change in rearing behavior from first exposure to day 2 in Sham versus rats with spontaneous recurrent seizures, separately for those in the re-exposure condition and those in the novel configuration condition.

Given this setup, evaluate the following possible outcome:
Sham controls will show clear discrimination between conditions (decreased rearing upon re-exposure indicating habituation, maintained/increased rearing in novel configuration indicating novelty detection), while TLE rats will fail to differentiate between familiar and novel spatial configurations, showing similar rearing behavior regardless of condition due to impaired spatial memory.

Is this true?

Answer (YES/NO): YES